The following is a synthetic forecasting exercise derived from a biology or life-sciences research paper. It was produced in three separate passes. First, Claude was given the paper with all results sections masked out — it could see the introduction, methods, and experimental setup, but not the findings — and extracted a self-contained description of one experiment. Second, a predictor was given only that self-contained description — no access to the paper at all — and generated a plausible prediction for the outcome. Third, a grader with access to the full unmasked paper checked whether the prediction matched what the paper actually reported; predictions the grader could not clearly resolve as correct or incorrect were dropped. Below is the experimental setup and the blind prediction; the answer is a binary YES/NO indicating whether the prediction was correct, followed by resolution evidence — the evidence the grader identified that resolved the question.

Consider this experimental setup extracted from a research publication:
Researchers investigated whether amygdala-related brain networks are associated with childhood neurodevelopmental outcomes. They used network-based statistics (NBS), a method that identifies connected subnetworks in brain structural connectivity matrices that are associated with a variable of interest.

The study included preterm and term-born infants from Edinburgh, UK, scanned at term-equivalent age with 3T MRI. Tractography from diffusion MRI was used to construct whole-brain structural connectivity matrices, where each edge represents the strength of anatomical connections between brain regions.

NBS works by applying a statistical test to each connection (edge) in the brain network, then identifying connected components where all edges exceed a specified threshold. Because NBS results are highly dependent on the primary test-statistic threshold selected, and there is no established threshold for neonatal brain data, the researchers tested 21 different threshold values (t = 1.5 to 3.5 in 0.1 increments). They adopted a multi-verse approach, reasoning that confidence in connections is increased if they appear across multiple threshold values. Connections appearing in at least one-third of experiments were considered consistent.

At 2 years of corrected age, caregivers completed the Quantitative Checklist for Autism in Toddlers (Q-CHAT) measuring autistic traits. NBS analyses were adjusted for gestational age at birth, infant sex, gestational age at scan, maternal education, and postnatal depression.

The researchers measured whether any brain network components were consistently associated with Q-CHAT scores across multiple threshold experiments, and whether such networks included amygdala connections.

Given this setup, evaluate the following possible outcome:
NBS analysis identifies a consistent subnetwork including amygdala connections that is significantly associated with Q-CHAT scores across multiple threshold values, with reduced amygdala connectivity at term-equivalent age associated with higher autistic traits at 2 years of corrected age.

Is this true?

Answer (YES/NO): NO